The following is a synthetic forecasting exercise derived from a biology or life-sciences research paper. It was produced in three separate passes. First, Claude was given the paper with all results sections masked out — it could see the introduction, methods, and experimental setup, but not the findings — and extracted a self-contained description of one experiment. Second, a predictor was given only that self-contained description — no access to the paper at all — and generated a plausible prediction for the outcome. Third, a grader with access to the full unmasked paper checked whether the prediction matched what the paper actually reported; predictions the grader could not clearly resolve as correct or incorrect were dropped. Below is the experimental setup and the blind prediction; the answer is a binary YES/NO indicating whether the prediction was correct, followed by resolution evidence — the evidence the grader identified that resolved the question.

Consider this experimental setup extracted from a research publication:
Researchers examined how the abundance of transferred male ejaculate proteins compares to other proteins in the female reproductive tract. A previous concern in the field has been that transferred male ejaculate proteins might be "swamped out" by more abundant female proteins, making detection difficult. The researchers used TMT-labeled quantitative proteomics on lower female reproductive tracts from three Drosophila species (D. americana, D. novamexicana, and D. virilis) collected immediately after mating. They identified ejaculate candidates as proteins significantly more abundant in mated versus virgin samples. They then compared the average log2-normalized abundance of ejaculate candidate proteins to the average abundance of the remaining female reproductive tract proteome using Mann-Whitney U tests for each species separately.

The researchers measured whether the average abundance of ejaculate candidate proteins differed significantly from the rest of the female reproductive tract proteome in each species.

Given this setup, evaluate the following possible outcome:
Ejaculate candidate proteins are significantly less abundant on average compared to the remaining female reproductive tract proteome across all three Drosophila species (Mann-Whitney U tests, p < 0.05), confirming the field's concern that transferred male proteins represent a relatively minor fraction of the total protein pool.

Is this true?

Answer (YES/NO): NO